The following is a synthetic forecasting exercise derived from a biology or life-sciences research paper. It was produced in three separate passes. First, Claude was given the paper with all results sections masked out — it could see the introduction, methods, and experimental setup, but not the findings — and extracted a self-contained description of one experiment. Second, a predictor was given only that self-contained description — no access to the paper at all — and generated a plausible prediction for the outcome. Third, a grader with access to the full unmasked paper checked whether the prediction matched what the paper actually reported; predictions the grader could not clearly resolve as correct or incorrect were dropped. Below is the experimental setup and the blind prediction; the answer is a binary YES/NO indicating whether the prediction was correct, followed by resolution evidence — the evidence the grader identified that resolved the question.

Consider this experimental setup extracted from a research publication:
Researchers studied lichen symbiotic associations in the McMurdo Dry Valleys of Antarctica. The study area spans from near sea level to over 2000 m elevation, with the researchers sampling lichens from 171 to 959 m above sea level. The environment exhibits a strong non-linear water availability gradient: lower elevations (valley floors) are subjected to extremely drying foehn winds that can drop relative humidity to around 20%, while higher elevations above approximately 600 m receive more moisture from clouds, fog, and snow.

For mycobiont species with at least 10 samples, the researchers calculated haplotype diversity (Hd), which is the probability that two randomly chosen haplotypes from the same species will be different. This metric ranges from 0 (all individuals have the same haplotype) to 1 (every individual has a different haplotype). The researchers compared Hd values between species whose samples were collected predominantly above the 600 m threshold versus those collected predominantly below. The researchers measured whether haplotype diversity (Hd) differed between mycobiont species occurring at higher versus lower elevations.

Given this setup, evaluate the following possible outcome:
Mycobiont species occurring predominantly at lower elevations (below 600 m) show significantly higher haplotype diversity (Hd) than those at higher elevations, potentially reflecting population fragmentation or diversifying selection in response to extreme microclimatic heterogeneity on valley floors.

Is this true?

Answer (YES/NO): NO